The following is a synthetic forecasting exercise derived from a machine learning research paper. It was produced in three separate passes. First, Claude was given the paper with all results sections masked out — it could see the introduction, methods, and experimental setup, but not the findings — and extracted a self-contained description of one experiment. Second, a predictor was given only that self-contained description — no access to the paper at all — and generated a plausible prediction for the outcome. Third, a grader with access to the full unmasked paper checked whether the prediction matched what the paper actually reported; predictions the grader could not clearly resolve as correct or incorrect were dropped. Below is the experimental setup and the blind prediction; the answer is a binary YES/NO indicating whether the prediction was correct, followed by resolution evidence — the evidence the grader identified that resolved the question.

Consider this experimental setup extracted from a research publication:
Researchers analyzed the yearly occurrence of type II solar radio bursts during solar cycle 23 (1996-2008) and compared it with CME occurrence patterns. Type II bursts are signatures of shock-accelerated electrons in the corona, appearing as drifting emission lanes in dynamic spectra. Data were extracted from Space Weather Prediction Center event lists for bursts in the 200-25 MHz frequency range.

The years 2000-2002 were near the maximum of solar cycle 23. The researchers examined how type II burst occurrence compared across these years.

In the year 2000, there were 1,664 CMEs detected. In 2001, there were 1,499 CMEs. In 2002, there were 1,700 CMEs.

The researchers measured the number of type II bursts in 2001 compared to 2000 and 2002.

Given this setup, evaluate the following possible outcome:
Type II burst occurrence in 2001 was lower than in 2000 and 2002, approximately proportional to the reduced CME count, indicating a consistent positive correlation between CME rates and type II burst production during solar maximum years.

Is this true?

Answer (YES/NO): NO